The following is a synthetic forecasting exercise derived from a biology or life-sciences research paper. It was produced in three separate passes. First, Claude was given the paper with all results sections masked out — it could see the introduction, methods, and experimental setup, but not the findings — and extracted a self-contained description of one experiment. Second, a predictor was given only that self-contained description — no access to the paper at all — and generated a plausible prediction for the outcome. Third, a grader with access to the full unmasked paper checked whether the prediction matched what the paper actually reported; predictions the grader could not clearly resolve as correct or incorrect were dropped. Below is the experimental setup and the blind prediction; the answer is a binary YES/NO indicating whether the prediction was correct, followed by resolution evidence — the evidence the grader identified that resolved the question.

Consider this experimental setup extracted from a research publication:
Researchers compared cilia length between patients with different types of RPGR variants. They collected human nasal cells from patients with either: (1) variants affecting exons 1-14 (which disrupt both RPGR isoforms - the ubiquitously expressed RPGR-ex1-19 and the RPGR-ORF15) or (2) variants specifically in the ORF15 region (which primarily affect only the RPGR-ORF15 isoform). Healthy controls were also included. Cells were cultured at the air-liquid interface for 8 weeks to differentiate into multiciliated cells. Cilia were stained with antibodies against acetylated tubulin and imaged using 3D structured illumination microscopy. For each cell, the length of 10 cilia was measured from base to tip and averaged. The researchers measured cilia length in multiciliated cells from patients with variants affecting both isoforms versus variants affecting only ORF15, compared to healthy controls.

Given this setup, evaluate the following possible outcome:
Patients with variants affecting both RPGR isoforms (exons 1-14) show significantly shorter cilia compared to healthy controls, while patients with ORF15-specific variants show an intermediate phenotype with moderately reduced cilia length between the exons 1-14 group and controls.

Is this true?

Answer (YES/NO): NO